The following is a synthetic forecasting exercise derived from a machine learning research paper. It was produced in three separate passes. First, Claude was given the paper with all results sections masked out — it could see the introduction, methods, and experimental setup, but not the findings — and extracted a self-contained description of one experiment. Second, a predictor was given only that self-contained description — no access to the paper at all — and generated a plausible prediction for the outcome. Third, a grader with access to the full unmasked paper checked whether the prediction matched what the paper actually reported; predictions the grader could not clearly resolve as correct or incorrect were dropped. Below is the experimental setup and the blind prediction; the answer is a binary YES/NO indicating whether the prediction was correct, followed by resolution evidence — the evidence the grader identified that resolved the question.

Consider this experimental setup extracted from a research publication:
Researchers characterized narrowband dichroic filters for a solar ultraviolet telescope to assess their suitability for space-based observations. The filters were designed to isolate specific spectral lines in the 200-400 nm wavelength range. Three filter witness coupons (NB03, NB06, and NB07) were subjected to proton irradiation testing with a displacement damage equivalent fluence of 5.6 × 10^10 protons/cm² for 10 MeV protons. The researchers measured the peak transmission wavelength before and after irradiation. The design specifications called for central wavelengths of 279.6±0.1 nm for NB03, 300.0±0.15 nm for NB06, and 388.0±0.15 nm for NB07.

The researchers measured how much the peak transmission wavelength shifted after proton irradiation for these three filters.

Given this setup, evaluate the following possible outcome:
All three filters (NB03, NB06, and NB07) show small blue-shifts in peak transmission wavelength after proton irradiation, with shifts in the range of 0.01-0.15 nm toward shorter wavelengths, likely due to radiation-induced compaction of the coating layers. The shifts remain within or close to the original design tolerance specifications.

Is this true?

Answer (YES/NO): NO